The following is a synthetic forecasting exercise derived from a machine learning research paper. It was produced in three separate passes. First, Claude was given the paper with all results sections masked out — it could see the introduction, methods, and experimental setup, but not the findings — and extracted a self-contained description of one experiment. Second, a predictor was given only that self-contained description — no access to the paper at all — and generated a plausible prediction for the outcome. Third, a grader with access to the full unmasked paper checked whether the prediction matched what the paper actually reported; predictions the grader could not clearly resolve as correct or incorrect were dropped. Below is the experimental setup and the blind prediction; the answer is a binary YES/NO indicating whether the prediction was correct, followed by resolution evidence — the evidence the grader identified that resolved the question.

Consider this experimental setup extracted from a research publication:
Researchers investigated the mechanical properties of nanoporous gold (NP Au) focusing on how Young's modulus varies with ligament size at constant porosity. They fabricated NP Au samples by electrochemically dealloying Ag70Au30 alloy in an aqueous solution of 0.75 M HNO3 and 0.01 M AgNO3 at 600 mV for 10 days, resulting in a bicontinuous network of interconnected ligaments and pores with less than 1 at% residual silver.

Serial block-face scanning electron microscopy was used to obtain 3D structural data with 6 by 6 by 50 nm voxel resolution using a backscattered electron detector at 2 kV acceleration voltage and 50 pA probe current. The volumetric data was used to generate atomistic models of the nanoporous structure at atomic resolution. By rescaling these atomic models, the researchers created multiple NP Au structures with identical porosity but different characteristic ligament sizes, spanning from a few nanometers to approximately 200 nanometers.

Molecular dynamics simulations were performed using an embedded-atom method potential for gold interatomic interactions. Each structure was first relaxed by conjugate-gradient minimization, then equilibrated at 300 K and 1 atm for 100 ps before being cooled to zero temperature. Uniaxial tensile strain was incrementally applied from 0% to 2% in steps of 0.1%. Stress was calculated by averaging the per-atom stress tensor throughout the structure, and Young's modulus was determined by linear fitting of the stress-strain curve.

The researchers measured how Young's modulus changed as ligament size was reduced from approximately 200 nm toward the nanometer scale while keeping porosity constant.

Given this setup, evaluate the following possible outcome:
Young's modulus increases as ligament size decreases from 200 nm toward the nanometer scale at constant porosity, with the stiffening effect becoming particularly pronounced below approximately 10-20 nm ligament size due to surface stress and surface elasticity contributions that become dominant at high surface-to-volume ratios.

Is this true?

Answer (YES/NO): NO